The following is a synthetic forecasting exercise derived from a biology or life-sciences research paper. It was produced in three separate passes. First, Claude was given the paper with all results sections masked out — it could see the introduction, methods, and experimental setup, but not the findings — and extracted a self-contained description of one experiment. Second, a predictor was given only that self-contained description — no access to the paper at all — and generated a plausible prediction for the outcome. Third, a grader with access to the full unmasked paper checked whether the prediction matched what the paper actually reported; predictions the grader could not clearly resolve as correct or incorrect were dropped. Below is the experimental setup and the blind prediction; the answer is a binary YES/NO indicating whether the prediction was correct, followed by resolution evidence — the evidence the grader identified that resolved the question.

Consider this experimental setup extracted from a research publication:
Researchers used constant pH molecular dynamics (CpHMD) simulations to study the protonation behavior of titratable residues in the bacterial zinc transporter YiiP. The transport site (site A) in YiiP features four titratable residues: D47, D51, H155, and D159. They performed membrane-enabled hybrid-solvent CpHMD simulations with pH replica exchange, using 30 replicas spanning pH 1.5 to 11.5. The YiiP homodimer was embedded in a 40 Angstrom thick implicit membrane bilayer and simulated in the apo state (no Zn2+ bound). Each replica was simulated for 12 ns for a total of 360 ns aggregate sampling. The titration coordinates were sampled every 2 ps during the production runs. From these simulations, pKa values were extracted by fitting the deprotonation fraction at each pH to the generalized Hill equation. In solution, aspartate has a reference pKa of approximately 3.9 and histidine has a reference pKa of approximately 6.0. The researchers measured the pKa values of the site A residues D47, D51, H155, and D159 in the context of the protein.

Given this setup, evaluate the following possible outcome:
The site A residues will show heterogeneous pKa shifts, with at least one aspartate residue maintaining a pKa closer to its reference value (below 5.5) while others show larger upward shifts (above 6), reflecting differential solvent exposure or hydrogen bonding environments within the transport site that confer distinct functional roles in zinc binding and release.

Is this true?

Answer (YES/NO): NO